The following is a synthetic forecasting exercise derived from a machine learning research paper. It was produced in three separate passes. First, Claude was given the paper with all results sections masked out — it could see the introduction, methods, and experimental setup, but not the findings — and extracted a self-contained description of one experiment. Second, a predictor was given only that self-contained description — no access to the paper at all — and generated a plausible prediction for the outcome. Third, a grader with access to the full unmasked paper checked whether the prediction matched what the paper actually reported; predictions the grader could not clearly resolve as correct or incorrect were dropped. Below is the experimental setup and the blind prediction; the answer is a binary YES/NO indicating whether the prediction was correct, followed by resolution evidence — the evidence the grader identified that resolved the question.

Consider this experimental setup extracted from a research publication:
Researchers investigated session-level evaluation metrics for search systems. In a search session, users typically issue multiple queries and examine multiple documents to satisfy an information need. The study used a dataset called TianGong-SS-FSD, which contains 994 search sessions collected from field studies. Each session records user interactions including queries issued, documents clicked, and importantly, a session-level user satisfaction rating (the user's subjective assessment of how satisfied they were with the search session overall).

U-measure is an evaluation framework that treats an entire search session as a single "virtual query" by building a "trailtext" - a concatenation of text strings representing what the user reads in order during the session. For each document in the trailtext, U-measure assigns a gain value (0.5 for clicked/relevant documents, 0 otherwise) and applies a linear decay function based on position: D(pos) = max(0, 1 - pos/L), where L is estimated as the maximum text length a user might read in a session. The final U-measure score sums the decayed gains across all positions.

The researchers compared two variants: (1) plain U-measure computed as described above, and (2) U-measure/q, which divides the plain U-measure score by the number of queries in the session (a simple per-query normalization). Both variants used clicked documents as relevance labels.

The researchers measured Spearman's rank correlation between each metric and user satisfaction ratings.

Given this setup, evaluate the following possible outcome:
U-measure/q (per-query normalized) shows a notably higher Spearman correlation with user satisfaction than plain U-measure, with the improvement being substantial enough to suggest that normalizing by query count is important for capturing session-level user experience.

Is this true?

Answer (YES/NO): NO